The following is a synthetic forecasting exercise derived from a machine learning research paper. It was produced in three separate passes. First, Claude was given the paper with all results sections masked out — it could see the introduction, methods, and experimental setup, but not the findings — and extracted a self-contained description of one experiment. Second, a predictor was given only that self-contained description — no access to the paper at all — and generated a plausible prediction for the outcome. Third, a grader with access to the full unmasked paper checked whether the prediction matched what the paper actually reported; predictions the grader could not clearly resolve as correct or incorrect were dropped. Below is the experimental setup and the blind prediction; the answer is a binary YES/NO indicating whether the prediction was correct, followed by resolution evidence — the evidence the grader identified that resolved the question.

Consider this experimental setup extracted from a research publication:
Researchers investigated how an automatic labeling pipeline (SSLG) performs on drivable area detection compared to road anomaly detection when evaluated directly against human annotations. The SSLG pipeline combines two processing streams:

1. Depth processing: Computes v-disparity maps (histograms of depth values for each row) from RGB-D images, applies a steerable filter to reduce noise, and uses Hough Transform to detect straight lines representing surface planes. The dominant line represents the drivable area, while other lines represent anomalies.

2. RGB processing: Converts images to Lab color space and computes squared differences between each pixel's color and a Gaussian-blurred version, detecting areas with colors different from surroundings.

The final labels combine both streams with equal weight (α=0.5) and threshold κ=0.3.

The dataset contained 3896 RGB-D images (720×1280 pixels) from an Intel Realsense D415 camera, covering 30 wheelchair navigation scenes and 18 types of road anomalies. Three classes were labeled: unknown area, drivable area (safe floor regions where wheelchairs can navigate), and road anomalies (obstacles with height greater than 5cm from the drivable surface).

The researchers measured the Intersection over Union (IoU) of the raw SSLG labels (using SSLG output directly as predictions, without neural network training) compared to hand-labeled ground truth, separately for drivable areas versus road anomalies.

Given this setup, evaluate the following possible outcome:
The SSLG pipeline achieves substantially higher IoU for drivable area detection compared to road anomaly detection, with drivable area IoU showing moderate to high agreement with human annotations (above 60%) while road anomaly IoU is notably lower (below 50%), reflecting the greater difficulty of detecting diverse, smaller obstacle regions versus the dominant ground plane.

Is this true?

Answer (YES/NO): YES